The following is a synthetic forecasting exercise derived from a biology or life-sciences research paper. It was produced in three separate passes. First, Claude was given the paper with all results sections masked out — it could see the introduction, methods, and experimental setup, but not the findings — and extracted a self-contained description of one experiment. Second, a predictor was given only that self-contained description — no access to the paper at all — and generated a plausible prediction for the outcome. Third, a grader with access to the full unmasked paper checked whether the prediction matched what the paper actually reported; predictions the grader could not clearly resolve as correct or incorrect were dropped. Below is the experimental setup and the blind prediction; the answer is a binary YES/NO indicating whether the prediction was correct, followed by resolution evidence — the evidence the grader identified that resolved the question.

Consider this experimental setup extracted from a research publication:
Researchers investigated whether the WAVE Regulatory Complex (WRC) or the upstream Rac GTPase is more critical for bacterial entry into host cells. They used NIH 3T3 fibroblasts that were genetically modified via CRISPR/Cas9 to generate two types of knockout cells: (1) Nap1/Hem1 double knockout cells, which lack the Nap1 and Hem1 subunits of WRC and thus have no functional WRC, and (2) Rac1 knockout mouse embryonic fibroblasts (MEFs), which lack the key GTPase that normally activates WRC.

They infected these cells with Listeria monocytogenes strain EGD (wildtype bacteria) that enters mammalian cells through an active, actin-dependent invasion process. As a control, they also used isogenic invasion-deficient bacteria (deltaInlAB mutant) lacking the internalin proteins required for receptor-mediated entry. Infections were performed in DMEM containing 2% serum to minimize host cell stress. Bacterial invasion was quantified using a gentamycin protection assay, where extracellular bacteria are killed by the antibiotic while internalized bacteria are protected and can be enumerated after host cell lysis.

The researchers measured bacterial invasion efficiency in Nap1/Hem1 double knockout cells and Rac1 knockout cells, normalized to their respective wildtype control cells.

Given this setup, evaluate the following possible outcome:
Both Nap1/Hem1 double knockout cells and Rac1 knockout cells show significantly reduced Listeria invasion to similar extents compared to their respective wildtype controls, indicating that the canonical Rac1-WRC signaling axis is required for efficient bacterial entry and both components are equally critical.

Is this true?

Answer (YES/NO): NO